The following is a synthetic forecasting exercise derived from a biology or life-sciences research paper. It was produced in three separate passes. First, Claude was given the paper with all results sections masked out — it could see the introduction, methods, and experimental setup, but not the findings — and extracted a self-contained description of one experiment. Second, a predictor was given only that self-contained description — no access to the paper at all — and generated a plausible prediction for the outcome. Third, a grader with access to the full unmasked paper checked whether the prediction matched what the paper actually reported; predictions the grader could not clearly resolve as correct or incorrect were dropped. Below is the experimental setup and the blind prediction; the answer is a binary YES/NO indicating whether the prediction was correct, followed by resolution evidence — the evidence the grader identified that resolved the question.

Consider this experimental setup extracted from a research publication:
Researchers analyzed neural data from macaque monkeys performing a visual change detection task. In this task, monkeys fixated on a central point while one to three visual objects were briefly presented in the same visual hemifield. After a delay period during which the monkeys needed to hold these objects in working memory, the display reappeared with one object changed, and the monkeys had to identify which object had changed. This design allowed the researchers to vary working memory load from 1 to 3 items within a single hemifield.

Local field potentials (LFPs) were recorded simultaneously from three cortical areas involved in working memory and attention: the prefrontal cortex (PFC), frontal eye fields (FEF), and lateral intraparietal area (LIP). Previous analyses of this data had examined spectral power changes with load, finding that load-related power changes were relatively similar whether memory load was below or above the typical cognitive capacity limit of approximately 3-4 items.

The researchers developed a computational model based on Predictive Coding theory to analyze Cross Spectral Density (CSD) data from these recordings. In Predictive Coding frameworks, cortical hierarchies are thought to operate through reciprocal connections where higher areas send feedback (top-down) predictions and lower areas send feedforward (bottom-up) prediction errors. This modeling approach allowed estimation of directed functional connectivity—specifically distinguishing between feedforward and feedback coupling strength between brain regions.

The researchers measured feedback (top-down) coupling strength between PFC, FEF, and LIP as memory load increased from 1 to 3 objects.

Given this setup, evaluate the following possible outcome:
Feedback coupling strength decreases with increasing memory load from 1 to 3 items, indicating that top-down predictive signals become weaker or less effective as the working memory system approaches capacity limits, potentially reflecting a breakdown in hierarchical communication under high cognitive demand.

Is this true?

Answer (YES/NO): NO